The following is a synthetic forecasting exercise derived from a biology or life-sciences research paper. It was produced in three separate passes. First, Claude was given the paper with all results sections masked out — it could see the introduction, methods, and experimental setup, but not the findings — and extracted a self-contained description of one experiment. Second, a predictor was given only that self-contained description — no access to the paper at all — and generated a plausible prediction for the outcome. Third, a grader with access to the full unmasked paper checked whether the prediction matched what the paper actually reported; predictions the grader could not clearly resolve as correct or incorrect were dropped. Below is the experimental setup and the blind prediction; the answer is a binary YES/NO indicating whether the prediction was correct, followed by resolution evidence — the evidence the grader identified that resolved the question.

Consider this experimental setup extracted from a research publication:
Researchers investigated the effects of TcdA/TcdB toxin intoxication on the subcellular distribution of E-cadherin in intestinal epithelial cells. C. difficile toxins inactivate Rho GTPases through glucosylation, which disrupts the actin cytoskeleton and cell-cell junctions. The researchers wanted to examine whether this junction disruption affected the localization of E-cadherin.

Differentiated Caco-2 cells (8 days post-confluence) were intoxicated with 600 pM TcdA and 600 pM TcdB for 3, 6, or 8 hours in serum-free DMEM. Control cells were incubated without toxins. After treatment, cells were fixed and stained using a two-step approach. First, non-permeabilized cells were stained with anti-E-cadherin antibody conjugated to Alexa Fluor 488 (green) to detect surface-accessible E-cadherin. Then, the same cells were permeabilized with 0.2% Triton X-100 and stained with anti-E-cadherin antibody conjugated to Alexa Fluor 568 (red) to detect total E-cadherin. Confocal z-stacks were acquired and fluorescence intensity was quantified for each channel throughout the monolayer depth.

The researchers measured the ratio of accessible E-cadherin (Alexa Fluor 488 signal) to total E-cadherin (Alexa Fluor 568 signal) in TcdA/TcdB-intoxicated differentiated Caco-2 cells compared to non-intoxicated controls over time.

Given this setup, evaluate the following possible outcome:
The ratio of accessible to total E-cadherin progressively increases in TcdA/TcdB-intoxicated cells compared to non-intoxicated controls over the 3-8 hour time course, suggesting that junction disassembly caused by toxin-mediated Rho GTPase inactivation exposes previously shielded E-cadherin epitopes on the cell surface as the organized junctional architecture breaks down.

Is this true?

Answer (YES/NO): YES